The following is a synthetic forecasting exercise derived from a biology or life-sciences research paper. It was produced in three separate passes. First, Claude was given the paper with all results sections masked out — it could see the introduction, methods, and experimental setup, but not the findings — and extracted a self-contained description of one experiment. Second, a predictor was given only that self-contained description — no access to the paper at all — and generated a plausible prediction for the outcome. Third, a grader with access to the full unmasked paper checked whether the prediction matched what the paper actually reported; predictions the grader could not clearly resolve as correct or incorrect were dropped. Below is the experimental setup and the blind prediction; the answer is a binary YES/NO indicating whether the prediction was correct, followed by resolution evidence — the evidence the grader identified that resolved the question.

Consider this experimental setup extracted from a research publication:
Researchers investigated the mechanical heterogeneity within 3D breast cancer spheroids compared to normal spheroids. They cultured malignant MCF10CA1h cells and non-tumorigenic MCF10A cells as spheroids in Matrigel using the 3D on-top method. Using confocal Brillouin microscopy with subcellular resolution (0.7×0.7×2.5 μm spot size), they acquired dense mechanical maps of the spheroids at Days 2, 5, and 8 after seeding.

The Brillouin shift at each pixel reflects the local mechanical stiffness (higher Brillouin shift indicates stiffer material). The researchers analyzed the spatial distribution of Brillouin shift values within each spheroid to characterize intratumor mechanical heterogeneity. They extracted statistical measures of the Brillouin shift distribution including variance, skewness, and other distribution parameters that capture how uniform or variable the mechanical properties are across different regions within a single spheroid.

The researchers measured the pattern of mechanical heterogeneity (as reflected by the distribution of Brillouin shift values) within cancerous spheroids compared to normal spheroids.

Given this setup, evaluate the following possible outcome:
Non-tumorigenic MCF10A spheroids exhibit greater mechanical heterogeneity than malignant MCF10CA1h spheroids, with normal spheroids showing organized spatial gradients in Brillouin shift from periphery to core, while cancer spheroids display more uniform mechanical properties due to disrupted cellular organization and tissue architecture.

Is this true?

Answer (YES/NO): NO